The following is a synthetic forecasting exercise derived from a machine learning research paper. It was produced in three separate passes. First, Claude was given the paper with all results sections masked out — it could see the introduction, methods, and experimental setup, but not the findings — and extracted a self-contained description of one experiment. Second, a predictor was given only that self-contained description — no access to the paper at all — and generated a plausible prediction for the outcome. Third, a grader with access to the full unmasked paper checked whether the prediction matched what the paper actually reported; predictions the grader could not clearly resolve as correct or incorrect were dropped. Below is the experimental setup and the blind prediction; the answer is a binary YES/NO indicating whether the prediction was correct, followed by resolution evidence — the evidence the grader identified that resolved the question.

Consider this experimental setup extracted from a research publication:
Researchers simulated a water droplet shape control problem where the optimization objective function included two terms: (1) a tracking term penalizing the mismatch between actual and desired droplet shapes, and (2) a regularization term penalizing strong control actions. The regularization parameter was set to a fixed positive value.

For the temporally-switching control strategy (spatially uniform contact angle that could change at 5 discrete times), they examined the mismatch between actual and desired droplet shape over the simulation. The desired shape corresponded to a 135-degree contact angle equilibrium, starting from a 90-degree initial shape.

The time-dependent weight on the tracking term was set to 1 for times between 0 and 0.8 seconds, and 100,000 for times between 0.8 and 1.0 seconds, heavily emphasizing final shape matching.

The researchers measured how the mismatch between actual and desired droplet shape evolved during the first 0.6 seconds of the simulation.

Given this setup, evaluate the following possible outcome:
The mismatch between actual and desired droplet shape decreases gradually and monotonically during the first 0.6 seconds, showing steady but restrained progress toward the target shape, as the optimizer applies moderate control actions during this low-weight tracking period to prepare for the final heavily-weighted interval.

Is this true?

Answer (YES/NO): NO